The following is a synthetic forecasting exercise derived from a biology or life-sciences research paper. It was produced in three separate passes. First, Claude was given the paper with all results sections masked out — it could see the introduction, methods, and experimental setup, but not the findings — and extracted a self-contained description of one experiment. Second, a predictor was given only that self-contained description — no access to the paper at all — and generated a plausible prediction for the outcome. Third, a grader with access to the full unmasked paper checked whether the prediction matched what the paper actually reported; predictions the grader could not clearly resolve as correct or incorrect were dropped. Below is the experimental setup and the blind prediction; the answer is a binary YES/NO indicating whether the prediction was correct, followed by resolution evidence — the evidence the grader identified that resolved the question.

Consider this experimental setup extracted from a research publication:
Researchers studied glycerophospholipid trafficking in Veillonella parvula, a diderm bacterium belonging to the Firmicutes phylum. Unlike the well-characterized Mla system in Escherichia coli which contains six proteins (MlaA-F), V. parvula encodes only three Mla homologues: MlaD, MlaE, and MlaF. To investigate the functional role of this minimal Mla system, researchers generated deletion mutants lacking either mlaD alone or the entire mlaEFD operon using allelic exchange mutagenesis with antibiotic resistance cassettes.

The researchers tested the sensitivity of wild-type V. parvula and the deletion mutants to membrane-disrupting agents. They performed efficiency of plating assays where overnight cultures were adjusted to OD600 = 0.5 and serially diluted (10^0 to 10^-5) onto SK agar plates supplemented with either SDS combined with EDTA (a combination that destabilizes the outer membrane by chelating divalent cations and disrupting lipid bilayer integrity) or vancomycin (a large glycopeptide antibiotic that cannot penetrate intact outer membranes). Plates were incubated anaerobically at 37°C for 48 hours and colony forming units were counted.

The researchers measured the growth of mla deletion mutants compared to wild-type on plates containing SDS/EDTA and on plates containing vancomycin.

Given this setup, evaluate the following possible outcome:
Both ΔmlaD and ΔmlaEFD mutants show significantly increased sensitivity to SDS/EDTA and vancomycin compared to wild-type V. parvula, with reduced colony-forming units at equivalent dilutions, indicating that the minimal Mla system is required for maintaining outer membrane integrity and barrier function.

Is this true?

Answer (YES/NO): NO